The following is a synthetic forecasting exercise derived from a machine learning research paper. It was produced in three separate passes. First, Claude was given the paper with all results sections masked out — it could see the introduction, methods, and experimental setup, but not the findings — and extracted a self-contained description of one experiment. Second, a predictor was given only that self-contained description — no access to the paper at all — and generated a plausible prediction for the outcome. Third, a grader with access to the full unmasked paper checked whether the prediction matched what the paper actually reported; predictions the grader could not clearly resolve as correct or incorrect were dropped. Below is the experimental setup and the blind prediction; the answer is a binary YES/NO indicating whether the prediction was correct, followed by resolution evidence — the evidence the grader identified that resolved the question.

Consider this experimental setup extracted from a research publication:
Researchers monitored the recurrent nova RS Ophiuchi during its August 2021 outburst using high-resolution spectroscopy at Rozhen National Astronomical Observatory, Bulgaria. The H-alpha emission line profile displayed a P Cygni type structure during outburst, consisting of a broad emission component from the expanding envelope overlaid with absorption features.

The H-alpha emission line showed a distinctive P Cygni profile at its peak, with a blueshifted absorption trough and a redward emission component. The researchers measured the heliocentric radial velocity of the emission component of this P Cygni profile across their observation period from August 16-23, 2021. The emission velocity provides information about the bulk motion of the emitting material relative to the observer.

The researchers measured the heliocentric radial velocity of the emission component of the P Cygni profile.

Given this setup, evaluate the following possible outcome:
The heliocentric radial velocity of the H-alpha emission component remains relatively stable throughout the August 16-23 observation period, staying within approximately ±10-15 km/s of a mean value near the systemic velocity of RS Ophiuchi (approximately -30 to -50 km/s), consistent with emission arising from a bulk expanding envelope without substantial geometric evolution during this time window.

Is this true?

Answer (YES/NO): NO